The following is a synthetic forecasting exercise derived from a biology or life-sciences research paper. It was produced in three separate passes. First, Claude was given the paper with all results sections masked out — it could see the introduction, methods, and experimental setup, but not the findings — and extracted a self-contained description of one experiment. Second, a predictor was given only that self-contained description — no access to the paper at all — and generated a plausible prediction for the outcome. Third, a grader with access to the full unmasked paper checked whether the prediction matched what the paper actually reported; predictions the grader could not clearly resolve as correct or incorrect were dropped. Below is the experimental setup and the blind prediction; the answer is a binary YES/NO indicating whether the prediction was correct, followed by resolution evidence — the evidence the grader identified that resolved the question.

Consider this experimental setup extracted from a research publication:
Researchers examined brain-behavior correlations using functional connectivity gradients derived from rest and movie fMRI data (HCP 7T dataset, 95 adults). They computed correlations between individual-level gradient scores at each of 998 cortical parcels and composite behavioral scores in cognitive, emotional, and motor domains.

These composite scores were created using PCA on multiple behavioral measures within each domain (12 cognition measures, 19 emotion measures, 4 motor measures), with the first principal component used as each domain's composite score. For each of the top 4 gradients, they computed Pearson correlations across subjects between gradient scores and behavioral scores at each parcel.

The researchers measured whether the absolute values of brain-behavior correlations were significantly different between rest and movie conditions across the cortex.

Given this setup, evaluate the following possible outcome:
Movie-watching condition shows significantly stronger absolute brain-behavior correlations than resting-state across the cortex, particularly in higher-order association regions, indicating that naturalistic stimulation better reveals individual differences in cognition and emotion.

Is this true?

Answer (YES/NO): YES